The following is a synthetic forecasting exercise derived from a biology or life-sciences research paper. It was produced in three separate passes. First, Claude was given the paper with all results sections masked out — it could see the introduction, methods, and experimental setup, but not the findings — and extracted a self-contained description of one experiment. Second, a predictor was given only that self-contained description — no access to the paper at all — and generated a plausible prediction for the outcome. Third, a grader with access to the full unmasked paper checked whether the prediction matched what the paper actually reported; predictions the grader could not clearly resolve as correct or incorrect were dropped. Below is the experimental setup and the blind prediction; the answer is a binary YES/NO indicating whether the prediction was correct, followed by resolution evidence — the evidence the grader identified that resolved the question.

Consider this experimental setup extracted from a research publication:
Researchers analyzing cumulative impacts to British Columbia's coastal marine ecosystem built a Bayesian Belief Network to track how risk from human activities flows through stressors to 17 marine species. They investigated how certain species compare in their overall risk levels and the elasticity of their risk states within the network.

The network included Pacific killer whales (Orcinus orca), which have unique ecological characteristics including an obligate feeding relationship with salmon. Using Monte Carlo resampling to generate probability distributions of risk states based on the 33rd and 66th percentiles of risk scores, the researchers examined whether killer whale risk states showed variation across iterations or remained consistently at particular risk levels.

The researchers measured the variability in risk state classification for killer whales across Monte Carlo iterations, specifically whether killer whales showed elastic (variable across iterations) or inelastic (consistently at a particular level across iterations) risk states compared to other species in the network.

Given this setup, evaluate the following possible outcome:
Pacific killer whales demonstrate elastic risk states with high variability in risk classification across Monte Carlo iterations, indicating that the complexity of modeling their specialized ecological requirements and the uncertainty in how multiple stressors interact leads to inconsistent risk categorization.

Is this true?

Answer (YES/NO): NO